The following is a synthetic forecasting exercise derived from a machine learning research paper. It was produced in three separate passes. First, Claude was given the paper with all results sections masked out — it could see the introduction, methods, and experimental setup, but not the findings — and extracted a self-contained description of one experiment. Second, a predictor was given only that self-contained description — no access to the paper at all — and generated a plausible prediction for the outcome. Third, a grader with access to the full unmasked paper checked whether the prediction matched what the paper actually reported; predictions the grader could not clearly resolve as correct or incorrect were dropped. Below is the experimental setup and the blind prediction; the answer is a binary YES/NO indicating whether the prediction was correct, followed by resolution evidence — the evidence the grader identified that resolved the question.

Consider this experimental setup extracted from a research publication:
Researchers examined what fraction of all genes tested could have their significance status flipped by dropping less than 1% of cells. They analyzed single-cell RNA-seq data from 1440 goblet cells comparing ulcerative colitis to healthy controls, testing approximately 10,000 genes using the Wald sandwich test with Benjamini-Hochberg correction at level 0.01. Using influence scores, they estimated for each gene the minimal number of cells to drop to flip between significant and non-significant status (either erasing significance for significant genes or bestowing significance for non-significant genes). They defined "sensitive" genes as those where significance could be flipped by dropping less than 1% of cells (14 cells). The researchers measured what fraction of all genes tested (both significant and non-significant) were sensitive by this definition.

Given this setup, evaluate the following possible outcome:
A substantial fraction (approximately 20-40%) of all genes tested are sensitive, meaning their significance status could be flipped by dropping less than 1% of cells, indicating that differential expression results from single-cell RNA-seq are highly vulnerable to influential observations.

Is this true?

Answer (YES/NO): NO